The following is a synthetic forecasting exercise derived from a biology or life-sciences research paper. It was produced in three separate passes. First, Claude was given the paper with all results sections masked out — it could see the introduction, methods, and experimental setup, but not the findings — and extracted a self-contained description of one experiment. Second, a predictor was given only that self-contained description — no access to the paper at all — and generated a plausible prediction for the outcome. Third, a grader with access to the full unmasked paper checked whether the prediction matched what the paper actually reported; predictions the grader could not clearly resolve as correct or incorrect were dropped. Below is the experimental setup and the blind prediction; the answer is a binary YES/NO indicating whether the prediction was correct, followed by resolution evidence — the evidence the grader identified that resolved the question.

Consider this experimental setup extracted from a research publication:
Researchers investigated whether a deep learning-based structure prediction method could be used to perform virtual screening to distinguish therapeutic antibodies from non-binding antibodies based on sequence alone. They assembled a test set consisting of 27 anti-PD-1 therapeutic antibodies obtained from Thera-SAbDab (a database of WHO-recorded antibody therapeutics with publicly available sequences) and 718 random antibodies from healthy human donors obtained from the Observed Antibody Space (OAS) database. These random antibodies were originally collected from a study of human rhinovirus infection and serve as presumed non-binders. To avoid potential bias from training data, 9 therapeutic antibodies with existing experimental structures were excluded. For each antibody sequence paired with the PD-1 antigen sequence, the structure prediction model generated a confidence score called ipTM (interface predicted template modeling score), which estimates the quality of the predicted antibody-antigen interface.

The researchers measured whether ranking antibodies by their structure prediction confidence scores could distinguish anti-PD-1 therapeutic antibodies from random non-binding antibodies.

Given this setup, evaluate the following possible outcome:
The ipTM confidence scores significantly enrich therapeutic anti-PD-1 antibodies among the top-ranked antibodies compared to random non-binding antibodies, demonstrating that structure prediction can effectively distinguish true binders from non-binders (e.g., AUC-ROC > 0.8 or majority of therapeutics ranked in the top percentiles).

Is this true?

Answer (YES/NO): NO